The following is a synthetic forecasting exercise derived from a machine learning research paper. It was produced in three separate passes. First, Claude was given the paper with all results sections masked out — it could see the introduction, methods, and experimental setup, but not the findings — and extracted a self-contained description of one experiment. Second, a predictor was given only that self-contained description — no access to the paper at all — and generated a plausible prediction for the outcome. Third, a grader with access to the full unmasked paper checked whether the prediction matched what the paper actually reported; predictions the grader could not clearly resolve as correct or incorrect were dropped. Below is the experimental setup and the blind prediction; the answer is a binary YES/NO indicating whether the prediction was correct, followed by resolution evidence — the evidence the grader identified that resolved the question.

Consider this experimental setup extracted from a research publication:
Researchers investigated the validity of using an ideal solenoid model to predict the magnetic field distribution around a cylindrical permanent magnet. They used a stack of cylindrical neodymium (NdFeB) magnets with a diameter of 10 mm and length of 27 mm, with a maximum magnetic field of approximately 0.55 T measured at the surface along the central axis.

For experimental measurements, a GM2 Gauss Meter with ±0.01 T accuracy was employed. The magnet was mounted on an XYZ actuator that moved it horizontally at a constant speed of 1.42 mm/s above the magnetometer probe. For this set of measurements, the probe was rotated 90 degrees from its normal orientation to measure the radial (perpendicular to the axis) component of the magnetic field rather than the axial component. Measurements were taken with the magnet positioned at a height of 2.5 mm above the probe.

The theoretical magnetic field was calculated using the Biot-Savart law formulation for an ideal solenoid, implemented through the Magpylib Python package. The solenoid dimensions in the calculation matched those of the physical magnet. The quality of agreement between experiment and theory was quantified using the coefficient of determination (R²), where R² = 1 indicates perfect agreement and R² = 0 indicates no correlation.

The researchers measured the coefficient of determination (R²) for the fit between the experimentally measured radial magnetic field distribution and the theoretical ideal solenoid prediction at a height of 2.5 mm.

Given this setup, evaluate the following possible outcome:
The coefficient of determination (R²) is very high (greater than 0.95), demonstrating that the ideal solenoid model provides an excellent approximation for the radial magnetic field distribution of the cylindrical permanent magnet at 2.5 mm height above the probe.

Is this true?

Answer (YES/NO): NO